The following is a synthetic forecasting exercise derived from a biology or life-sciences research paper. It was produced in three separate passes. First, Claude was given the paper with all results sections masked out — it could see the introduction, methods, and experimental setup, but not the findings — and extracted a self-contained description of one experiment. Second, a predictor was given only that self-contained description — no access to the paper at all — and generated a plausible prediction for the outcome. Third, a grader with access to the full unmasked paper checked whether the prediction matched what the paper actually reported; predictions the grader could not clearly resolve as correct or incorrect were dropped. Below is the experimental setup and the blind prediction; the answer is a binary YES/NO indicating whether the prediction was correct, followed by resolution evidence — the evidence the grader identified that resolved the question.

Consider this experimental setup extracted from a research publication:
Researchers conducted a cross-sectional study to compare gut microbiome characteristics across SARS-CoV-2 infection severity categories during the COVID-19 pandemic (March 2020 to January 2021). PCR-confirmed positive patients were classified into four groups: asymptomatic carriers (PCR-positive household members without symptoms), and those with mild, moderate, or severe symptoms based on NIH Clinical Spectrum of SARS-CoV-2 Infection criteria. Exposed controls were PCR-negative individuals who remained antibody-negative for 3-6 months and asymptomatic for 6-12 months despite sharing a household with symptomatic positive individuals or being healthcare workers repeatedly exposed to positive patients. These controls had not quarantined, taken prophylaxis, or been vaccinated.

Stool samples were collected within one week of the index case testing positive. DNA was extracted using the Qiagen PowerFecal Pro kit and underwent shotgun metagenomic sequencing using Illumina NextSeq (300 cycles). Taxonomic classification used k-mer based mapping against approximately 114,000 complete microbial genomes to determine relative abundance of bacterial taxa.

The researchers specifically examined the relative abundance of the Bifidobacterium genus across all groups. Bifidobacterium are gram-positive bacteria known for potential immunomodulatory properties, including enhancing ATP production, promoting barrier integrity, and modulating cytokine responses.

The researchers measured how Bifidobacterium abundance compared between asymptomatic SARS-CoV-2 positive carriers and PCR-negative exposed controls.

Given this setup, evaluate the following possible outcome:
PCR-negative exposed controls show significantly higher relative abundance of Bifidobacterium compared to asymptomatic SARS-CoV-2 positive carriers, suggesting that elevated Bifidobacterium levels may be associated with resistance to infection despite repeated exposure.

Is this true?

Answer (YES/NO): NO